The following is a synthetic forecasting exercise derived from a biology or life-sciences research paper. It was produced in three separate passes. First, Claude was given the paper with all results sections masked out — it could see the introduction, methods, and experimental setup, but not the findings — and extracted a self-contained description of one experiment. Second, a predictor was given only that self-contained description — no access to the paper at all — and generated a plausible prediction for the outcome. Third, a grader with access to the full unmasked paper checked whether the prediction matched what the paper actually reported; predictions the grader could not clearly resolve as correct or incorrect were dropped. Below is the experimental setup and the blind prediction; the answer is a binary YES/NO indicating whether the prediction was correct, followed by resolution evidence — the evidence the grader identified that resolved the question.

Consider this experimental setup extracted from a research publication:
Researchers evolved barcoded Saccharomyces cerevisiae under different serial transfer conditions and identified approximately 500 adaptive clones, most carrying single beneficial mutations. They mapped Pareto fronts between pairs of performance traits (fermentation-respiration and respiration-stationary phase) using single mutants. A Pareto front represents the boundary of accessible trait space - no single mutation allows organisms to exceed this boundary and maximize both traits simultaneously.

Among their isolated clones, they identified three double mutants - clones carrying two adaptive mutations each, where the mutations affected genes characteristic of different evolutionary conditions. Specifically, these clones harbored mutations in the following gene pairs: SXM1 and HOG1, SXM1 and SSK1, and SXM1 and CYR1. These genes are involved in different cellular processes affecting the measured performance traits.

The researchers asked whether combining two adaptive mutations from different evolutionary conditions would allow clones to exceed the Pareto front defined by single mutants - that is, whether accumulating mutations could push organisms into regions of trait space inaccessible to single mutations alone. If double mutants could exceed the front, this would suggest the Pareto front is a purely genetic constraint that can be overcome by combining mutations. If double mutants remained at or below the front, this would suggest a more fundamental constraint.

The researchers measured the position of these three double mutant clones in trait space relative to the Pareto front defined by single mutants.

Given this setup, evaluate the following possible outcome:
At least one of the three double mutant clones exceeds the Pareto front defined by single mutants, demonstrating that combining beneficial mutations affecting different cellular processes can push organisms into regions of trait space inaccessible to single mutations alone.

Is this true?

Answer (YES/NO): NO